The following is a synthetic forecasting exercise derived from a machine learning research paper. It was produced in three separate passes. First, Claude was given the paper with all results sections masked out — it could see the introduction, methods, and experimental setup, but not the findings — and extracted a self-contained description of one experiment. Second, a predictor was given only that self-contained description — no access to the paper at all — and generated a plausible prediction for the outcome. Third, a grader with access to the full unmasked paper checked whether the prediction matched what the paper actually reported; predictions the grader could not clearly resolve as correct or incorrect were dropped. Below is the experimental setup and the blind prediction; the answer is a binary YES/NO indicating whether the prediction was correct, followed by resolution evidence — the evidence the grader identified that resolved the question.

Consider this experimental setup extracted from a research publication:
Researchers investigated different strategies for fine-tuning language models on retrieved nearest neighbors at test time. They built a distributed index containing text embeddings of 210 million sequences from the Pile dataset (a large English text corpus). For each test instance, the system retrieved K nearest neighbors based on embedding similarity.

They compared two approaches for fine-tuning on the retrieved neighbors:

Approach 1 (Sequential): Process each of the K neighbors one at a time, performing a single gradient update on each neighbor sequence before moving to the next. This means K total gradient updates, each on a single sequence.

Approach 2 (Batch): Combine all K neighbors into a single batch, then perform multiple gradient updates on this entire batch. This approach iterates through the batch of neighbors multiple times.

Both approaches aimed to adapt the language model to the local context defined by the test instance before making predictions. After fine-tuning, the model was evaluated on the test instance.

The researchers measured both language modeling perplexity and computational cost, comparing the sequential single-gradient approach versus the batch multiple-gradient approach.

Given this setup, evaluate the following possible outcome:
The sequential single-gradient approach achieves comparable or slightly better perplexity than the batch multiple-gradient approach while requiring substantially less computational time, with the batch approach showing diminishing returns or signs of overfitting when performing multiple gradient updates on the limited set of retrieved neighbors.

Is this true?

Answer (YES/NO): NO